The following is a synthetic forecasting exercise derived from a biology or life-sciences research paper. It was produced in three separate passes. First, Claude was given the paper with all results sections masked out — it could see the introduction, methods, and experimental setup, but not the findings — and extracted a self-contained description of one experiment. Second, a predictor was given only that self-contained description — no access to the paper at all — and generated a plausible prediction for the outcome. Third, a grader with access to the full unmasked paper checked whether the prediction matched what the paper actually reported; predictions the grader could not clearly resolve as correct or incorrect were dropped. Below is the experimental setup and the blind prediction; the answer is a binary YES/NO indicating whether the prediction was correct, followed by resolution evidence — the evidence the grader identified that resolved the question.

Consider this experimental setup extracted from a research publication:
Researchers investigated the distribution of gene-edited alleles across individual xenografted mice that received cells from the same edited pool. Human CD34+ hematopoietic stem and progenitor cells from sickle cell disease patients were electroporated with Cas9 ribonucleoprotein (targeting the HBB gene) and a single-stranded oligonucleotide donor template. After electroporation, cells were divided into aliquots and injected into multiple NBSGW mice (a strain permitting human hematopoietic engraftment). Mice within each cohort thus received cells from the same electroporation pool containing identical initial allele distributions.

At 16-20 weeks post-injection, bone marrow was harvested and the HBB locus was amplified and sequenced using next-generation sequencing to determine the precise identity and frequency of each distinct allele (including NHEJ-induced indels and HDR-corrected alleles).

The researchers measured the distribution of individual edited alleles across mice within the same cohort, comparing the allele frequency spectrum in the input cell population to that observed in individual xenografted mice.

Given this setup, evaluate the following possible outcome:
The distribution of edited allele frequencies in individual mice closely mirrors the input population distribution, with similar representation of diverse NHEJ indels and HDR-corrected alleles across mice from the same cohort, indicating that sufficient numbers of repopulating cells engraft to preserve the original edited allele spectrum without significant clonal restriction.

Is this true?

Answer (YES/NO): NO